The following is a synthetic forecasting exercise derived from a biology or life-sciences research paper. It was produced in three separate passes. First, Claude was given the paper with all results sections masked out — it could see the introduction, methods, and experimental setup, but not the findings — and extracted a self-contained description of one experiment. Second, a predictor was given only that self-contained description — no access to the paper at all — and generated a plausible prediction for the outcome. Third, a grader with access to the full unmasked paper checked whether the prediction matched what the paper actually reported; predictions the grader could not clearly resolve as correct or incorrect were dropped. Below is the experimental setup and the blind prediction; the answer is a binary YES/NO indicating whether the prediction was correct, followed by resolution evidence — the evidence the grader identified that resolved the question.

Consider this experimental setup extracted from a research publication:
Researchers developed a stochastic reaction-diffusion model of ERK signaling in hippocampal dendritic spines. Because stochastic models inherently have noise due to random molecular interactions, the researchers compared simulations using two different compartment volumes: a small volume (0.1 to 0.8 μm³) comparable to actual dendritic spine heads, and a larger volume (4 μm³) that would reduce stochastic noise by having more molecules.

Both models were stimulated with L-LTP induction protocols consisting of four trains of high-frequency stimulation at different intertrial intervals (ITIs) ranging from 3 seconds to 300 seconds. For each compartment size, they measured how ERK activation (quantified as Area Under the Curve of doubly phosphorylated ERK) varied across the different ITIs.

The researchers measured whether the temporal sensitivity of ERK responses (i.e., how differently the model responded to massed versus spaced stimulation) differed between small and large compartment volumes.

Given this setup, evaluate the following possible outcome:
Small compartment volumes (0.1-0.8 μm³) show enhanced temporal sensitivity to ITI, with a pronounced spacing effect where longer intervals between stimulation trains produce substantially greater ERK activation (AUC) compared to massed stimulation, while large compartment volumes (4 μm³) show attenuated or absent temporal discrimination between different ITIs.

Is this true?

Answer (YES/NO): NO